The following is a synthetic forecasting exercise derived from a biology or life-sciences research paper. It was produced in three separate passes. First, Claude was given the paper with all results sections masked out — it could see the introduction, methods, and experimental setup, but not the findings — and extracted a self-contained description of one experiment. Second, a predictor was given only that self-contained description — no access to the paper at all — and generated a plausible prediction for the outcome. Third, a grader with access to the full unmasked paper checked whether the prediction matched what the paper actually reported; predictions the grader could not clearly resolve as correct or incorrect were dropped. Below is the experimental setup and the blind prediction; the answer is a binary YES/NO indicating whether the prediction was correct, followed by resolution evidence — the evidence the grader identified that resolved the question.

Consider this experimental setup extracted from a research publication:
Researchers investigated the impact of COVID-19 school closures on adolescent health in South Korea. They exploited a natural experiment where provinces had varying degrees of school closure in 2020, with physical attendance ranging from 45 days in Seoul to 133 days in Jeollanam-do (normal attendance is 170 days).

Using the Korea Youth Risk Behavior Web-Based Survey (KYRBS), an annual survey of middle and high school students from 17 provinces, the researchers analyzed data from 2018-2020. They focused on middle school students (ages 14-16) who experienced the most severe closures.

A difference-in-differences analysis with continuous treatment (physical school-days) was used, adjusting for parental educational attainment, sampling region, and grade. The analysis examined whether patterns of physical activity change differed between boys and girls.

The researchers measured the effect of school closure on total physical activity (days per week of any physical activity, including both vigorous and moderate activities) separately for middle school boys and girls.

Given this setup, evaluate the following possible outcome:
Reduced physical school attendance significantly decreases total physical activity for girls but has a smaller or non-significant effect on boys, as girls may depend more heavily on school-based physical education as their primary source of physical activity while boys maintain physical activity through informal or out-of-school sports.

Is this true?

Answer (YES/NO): NO